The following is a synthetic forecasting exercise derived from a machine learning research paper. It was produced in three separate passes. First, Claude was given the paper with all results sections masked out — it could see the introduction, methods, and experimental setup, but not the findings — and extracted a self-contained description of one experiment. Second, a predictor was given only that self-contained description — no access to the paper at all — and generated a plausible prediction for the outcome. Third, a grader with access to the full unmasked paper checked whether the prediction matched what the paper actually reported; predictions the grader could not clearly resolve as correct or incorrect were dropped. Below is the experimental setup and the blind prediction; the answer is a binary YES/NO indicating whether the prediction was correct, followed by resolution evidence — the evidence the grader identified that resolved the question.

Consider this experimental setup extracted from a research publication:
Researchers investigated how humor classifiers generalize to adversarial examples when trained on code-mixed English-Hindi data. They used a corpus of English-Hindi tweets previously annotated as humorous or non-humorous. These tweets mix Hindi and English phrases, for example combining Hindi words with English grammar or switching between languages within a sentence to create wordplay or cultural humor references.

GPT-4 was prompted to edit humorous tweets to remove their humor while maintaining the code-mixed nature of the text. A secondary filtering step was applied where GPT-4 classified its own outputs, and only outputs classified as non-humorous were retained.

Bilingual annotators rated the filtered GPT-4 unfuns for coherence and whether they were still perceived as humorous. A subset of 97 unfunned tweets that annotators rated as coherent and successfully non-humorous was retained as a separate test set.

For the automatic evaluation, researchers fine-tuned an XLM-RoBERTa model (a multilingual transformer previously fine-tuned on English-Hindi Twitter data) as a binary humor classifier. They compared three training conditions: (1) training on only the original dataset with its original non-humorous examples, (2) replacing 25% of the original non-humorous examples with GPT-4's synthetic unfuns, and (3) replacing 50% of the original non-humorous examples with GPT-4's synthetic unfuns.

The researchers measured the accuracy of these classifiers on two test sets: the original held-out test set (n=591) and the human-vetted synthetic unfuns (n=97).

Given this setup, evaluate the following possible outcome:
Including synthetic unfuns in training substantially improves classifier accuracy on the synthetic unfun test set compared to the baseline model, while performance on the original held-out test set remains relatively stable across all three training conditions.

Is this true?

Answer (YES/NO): YES